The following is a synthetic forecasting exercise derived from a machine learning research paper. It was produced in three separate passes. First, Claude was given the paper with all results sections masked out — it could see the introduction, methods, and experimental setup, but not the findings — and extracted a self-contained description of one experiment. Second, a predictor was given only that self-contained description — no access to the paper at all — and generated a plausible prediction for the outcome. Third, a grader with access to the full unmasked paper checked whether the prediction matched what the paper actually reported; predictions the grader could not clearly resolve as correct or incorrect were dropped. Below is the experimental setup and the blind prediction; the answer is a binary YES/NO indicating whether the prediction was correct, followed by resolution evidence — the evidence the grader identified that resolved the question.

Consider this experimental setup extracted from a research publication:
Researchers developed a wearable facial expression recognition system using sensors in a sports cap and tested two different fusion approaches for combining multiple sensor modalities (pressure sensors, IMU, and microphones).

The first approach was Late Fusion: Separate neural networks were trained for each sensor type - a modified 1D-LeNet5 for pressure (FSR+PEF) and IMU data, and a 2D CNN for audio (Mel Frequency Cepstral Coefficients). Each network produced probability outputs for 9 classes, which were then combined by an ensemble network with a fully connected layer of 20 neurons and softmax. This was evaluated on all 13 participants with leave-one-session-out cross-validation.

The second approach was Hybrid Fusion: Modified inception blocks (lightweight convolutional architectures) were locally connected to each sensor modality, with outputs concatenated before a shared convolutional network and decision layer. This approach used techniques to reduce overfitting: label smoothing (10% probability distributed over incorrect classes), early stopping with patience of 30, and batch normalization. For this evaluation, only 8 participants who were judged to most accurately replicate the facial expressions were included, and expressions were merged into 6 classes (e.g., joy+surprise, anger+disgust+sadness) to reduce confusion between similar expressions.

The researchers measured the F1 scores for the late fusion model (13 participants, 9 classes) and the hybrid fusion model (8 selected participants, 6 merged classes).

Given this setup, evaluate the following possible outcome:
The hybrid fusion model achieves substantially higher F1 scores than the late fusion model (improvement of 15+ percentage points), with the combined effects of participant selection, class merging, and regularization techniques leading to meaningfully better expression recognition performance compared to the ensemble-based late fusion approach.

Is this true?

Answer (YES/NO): NO